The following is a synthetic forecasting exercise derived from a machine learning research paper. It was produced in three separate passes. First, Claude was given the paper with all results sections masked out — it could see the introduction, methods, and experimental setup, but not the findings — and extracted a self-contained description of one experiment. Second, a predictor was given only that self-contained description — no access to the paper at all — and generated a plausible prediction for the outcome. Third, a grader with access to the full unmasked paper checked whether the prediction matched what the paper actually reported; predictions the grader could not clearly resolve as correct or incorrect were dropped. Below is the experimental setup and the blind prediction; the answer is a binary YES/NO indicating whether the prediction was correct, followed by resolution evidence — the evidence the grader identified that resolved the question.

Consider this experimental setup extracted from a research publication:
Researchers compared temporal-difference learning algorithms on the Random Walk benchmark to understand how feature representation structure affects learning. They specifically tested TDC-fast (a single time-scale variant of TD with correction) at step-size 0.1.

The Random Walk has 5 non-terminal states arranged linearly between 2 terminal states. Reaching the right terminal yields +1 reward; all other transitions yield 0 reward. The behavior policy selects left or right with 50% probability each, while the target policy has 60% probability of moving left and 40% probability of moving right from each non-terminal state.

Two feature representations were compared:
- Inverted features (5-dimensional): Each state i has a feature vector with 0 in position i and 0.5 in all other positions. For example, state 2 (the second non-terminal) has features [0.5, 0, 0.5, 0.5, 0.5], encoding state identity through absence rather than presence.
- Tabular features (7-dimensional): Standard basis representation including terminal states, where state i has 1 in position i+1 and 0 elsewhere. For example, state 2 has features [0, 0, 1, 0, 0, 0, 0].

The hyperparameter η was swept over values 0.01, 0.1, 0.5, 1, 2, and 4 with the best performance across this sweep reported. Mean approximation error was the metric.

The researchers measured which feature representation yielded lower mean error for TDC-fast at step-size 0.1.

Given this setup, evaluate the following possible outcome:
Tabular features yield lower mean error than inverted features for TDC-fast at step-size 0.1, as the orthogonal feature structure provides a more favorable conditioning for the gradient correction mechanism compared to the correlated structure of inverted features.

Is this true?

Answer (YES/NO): NO